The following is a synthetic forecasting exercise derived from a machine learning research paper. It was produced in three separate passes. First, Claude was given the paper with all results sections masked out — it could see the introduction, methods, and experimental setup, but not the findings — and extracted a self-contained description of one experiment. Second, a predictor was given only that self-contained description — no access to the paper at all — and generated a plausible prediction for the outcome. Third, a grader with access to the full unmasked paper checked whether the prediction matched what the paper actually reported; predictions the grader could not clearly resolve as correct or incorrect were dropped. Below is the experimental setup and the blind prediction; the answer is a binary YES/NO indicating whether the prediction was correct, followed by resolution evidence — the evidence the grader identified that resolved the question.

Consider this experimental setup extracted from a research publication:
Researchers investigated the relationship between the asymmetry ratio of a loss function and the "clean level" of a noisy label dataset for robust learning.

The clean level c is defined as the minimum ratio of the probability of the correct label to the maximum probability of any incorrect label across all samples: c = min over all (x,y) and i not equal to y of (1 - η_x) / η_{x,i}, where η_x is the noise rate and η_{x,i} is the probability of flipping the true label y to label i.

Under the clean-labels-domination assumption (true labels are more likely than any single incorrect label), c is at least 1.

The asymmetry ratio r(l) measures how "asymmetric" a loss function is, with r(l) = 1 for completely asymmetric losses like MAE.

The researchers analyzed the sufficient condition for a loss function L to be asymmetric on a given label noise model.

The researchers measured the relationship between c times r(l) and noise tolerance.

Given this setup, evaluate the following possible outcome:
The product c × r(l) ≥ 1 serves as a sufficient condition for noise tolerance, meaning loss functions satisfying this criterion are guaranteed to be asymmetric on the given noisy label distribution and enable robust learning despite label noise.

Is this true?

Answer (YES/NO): YES